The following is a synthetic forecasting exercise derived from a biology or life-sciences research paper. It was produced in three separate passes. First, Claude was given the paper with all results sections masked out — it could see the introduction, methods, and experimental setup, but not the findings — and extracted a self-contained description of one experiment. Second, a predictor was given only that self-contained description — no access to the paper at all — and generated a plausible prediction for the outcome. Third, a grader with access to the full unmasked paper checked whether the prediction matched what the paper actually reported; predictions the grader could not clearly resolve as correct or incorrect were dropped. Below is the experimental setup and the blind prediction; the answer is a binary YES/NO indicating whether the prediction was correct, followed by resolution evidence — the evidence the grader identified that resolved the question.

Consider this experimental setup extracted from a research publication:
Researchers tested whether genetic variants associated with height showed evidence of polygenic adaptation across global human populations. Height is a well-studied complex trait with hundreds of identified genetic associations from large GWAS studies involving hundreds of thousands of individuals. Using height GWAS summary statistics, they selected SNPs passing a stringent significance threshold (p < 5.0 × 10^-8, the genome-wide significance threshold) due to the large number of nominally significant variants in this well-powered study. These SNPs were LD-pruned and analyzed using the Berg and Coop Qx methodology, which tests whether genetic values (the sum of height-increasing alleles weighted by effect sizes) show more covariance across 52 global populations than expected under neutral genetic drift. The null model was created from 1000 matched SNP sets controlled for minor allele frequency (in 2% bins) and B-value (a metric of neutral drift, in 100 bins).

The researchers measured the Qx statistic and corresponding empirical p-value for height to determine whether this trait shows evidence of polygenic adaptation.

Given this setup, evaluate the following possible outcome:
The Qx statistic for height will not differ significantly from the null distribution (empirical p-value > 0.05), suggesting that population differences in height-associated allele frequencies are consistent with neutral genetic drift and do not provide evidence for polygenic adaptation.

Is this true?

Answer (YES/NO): NO